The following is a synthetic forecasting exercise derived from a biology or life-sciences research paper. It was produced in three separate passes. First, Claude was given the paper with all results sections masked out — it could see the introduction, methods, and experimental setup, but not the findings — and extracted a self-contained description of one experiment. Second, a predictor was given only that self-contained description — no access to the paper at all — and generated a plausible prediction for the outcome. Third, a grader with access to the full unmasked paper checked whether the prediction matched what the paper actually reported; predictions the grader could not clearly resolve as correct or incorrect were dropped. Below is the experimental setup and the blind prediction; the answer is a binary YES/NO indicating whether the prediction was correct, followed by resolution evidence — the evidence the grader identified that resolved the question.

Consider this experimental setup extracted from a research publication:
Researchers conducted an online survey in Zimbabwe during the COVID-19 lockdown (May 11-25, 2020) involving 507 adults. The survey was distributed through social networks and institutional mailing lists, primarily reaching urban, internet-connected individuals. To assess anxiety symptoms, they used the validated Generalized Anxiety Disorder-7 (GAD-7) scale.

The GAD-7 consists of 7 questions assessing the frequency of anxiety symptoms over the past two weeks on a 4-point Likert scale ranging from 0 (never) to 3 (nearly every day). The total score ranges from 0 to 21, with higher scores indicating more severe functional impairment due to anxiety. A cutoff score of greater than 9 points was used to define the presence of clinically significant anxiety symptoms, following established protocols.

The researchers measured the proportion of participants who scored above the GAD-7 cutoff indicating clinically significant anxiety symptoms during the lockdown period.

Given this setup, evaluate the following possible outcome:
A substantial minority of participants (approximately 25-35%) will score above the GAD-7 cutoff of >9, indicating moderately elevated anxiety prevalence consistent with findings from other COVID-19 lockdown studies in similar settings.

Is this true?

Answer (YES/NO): NO